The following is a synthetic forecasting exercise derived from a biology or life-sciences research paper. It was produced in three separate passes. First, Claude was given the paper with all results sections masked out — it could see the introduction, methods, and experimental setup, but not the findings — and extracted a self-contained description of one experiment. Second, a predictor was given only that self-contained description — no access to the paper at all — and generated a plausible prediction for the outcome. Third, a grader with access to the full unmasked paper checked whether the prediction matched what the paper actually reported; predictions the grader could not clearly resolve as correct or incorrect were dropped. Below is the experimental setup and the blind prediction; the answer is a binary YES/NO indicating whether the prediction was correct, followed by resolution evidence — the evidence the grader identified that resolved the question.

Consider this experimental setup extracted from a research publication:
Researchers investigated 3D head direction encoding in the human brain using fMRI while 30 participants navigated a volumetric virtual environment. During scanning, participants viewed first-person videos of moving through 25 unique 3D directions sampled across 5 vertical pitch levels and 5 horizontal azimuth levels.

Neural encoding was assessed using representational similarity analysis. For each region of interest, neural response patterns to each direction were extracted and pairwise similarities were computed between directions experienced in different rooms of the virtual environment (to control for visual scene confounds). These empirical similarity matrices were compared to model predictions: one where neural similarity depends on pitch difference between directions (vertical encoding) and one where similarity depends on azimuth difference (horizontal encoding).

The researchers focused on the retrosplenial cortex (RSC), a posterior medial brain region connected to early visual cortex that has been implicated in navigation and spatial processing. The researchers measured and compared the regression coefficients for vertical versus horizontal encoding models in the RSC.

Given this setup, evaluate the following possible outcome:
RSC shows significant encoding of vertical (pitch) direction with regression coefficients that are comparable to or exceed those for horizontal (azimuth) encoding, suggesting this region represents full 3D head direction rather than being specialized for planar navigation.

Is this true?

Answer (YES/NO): YES